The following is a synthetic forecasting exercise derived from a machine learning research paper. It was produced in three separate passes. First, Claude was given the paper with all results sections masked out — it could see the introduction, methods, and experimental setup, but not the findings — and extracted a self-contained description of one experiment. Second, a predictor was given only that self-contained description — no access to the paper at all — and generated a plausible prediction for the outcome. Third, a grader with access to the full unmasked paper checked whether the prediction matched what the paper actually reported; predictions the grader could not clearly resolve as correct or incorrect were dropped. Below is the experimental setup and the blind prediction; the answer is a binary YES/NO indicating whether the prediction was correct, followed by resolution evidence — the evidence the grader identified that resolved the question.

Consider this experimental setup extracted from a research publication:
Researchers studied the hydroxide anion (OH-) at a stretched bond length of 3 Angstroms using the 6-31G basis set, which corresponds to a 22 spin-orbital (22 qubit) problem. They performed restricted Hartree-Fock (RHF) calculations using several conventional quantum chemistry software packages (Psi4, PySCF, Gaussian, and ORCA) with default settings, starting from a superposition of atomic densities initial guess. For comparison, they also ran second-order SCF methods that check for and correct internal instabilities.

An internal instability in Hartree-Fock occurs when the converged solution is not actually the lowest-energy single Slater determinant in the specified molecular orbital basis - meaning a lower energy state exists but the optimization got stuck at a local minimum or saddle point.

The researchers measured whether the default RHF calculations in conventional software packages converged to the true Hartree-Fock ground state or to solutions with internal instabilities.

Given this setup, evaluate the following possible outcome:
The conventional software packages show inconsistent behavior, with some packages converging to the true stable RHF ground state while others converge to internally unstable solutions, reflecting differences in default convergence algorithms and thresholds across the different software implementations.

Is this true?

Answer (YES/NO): YES